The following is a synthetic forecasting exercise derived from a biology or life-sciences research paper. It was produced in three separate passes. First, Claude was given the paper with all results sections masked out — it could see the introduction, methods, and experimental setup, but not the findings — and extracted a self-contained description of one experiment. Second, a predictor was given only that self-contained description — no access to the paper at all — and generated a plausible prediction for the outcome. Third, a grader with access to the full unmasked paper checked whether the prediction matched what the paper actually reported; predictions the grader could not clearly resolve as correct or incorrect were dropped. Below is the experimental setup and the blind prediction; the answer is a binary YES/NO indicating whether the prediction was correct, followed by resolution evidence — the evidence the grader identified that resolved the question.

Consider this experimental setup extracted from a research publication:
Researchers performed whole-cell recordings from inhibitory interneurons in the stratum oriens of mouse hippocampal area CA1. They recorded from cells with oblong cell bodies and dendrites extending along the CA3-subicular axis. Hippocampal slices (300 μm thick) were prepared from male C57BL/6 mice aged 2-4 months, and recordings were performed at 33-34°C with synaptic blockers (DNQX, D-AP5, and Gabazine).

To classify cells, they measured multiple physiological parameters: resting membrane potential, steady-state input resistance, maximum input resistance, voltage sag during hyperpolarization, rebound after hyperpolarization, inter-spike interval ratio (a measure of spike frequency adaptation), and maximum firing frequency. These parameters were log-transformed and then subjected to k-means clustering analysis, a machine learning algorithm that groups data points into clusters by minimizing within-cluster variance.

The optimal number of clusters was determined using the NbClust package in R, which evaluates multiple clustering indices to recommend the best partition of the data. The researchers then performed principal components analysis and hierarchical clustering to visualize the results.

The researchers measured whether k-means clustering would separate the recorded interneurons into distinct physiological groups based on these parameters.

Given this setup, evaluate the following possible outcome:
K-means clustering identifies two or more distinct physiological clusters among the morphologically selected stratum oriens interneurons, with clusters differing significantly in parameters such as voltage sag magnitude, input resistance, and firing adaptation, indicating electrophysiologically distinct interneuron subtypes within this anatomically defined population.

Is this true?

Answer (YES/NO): YES